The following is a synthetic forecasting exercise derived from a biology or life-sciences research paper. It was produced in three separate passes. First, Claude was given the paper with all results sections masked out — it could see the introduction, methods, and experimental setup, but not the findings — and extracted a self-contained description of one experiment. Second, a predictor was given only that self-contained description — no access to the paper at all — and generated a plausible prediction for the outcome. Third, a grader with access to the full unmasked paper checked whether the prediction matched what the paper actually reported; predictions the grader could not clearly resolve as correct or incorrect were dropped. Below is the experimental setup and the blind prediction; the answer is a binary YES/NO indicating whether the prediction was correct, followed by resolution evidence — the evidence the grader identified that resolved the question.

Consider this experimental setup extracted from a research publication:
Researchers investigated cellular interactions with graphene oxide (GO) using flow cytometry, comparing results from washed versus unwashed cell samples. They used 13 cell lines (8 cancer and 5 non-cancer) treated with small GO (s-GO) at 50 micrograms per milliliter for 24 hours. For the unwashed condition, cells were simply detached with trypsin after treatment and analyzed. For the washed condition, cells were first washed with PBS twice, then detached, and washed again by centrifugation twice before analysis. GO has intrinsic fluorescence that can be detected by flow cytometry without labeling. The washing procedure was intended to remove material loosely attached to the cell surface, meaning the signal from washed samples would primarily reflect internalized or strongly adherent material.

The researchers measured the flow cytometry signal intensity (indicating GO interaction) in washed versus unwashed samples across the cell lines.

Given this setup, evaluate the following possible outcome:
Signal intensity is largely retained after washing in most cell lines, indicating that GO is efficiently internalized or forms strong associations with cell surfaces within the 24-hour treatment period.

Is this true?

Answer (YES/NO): NO